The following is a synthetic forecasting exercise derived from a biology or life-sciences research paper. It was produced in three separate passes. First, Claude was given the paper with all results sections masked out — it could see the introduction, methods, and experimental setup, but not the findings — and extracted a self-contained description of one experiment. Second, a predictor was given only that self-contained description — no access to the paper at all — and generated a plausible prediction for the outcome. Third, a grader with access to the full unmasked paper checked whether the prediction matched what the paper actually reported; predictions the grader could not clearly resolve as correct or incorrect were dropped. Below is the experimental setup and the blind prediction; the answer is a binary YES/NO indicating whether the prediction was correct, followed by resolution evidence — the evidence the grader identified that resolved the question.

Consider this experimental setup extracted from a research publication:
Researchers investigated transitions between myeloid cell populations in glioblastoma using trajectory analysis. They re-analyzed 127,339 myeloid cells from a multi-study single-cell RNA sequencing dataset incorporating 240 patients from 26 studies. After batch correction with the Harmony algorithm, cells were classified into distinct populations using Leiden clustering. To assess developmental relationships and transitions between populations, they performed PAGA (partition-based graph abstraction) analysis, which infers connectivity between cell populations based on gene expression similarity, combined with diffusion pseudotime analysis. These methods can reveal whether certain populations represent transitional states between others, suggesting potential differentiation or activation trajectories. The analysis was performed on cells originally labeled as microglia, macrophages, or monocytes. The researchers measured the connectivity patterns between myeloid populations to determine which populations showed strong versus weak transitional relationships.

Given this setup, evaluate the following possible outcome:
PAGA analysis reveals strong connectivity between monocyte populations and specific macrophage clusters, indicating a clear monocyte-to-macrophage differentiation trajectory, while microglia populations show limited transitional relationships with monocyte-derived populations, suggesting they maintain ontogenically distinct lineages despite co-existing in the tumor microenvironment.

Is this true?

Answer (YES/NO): NO